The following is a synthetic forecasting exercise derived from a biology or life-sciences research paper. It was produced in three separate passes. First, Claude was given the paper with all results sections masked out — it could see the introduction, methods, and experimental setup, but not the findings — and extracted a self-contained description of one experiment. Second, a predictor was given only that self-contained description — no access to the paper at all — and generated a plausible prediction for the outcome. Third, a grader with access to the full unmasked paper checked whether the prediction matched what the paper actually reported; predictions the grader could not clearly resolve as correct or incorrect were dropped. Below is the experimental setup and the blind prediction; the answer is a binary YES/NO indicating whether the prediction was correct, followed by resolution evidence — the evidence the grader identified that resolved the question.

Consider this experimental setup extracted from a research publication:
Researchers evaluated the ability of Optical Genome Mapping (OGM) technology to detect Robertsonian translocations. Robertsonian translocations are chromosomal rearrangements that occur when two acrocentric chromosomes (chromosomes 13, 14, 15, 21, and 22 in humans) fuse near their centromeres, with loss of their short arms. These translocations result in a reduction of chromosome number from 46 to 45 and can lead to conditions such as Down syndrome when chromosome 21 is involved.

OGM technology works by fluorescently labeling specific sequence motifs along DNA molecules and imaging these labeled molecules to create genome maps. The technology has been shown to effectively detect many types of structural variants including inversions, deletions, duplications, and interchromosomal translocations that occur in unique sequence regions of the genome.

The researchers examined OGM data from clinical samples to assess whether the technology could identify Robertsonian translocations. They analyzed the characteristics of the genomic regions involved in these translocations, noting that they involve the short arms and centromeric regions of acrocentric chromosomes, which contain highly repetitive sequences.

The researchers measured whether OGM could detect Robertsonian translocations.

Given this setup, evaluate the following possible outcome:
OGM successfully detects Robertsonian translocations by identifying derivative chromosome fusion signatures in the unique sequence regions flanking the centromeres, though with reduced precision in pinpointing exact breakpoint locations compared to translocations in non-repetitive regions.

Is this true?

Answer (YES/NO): NO